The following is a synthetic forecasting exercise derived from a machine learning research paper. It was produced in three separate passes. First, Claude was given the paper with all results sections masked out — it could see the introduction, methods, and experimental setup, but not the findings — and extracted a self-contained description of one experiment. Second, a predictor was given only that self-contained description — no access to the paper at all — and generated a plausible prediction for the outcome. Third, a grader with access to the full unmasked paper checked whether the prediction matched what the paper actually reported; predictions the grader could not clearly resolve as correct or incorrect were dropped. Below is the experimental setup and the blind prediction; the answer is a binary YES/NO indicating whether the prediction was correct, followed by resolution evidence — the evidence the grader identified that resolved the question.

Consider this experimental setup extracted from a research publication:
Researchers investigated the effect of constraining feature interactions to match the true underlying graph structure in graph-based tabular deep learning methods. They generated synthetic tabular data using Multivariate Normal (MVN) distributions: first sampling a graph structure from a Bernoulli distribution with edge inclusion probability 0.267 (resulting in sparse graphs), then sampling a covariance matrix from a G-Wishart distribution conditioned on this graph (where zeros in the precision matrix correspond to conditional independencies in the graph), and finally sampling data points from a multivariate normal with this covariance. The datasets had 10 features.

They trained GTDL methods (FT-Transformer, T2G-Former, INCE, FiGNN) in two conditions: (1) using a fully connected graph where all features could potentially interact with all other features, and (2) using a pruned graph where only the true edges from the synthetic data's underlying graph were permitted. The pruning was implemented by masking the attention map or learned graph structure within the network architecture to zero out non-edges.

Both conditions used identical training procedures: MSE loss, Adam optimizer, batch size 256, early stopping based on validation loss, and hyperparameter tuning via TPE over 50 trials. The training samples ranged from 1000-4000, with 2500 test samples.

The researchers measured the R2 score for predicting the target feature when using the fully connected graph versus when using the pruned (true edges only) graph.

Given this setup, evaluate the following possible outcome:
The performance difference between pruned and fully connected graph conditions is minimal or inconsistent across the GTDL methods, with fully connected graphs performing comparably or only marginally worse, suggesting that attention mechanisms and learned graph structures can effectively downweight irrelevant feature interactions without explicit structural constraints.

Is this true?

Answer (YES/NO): NO